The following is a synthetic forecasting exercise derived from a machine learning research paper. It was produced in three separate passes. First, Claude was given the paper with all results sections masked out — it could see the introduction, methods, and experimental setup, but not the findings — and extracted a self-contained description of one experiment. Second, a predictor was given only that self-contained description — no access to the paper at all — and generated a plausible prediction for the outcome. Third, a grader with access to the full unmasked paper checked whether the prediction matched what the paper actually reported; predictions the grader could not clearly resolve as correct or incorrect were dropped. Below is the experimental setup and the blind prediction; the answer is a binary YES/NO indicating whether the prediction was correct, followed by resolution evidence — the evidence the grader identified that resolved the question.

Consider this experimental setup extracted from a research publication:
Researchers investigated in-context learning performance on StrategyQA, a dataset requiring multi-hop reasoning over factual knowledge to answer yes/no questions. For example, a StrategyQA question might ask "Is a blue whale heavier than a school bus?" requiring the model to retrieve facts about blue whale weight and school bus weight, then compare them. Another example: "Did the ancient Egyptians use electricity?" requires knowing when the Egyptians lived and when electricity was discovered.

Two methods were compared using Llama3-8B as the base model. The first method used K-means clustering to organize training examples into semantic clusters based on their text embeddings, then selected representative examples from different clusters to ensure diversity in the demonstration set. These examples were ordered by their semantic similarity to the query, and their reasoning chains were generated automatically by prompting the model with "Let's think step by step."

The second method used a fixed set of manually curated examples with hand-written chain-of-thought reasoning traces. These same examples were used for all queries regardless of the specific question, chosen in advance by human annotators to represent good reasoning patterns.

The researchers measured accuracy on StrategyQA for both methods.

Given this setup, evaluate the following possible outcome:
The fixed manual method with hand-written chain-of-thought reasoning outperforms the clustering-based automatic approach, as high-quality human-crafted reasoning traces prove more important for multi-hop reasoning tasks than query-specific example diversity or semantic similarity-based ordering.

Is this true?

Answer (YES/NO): NO